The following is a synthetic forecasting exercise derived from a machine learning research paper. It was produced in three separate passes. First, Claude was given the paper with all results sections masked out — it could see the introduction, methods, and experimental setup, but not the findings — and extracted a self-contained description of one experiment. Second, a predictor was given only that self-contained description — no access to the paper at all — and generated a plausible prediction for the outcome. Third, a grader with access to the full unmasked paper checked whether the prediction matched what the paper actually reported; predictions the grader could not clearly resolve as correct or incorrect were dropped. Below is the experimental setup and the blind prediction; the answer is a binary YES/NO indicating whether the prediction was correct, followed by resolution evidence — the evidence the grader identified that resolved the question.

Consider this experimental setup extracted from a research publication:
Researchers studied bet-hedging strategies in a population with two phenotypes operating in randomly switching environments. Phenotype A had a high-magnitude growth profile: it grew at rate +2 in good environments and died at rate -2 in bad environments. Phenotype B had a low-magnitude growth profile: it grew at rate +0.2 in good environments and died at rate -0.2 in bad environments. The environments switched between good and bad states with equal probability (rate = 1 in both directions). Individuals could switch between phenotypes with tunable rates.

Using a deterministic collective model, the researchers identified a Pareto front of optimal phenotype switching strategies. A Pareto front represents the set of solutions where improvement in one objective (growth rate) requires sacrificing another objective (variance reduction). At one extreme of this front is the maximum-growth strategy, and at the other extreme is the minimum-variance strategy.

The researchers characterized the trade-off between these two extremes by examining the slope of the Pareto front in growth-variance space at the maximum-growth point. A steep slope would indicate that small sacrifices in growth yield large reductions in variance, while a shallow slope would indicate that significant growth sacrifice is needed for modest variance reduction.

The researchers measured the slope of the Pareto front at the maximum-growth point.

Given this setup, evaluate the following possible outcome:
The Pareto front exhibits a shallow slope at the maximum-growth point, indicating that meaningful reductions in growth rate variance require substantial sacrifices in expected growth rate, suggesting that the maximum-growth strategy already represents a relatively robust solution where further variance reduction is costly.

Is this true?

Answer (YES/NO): NO